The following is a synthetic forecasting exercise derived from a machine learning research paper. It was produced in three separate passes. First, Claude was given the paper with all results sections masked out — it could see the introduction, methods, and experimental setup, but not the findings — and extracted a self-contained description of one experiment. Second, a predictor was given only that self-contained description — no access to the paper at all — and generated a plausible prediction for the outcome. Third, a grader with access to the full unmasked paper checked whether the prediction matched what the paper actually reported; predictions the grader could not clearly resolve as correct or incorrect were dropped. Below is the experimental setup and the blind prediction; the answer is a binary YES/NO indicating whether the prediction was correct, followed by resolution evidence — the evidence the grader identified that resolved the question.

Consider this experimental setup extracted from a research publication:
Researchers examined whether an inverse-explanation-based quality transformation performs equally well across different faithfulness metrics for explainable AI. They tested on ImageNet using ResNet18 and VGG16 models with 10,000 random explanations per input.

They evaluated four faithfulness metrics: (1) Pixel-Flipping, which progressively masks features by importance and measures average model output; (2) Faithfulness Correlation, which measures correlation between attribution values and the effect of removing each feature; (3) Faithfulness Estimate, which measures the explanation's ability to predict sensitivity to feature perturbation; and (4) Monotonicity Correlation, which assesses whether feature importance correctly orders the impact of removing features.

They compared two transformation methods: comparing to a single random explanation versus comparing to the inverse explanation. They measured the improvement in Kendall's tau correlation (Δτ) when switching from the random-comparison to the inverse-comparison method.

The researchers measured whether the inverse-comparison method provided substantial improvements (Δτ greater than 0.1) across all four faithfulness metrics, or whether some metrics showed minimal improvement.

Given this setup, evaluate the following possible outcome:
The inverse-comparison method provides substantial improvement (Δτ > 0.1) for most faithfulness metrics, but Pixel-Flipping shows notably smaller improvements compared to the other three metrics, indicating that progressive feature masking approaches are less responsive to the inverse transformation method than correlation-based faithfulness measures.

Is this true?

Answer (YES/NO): NO